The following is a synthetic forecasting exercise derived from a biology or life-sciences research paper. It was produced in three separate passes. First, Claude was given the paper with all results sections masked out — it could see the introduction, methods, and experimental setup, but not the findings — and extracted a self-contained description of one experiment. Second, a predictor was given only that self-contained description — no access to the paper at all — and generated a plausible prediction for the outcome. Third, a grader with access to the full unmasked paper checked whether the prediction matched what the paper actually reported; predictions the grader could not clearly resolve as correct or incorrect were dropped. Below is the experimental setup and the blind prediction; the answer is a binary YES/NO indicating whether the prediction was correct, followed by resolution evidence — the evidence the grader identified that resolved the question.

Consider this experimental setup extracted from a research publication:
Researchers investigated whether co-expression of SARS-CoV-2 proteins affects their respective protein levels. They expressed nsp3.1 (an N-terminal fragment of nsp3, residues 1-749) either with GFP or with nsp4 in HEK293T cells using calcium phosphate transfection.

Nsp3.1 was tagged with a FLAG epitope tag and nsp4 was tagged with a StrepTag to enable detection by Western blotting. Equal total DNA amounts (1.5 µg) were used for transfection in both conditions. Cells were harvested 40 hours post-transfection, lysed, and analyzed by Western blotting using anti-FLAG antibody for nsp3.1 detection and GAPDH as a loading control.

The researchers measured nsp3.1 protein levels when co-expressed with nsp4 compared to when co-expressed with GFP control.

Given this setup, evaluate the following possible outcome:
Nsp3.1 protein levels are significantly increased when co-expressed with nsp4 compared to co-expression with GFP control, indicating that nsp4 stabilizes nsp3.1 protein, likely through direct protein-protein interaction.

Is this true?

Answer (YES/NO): NO